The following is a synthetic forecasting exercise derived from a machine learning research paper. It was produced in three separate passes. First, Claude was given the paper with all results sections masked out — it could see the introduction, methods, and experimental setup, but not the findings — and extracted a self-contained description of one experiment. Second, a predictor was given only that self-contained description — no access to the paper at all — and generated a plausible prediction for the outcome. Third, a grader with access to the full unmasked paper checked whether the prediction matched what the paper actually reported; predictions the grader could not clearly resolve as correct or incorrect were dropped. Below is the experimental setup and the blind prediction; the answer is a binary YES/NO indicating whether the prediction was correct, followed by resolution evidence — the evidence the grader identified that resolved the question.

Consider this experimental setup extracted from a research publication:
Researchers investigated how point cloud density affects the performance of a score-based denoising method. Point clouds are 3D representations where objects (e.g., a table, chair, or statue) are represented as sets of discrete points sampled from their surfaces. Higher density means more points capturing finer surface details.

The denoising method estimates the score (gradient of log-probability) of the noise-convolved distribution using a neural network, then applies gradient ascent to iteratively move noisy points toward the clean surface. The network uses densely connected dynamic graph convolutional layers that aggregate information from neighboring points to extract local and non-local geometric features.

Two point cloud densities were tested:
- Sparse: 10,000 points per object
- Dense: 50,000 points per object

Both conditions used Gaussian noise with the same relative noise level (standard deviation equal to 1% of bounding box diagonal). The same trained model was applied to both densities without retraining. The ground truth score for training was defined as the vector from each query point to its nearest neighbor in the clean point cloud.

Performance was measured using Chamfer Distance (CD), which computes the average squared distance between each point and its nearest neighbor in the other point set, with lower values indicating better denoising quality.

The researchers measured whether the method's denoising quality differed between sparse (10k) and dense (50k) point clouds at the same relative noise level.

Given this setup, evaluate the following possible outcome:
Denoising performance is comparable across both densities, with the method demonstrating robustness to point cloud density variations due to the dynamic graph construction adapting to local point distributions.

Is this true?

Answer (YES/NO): NO